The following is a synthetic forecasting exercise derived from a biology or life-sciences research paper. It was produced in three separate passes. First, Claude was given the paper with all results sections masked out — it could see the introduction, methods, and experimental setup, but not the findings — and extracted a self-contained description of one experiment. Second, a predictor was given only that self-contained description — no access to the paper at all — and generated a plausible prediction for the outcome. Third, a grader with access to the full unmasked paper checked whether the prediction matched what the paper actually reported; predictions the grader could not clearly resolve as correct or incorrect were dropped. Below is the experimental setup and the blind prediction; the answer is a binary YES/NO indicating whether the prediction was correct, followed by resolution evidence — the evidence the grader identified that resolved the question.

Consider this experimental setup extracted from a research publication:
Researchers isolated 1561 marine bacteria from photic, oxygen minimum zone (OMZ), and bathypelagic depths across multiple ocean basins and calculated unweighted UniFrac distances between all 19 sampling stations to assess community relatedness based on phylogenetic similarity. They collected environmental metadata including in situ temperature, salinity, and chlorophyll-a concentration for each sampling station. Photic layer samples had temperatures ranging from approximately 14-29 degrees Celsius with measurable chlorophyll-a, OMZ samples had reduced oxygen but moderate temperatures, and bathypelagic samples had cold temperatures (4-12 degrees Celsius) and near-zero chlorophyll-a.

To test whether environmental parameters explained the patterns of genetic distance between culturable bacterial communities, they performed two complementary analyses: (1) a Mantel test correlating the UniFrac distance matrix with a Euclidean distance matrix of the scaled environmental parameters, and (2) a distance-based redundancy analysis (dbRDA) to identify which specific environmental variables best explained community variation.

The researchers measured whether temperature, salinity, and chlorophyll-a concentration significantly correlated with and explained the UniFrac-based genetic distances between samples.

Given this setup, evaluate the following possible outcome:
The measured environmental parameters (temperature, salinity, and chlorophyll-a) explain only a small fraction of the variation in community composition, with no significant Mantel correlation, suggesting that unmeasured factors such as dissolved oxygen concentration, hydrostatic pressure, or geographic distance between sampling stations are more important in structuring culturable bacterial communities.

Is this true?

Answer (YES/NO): NO